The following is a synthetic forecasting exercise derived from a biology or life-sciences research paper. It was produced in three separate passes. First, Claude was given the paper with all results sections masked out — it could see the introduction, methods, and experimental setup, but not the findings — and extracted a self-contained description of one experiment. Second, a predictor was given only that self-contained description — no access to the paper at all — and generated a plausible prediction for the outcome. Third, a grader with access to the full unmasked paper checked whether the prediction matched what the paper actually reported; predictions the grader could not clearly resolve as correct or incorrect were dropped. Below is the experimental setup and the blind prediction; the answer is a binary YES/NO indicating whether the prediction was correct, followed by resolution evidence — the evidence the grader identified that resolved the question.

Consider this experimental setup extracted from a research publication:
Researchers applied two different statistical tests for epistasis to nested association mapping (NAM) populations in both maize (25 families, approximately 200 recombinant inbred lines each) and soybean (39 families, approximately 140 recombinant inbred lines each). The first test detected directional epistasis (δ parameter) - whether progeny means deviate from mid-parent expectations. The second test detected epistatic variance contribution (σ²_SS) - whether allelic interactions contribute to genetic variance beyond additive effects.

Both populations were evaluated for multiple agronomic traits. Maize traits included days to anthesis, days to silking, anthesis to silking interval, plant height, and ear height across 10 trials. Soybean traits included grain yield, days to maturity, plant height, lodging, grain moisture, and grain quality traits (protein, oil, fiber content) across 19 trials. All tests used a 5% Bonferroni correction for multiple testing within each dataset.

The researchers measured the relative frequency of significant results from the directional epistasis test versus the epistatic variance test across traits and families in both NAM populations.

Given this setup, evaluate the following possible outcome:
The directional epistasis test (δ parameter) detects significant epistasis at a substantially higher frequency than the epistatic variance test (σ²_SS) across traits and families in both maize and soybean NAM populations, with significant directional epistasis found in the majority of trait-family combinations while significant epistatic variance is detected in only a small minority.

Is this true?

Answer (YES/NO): NO